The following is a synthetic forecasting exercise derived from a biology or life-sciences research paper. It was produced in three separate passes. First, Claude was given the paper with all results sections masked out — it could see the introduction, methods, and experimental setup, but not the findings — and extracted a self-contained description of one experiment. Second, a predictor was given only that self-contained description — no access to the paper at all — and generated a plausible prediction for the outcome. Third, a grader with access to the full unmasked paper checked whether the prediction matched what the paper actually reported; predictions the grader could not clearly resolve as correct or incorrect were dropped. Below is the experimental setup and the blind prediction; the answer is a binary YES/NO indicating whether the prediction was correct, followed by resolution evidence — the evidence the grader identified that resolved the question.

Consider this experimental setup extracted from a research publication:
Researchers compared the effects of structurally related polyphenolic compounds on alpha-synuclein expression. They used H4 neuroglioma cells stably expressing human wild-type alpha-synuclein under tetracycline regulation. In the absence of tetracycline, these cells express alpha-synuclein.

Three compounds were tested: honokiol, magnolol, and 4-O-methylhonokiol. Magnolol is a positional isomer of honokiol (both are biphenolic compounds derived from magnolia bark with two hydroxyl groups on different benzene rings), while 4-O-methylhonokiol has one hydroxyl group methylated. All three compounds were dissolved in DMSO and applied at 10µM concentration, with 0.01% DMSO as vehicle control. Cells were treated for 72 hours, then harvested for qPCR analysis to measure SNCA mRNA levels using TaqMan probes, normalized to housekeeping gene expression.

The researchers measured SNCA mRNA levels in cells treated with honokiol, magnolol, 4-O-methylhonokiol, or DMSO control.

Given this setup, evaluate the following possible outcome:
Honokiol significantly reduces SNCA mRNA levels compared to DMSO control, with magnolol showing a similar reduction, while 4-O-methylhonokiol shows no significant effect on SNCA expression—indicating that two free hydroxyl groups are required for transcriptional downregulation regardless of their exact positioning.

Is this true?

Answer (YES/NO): NO